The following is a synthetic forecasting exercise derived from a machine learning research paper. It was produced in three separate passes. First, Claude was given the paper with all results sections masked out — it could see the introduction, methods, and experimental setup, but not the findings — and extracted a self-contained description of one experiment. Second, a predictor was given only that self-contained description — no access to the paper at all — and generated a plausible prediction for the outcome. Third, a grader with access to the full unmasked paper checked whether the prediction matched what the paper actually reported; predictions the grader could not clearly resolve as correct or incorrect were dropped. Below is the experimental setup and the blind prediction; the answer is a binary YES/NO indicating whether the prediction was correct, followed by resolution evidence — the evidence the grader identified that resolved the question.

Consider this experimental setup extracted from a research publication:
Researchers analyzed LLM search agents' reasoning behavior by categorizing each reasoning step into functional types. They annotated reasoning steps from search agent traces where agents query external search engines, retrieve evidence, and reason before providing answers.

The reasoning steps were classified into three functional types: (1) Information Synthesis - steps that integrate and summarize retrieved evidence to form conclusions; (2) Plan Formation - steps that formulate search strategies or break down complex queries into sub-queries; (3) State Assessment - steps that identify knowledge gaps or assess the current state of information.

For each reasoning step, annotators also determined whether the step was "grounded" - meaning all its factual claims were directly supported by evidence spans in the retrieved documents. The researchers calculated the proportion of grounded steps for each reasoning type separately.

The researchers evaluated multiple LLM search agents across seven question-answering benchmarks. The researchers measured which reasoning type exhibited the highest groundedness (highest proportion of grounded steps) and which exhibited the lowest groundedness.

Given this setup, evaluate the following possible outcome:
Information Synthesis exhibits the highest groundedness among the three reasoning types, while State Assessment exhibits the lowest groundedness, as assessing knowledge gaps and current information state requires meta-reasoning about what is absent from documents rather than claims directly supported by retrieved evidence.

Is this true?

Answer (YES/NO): NO